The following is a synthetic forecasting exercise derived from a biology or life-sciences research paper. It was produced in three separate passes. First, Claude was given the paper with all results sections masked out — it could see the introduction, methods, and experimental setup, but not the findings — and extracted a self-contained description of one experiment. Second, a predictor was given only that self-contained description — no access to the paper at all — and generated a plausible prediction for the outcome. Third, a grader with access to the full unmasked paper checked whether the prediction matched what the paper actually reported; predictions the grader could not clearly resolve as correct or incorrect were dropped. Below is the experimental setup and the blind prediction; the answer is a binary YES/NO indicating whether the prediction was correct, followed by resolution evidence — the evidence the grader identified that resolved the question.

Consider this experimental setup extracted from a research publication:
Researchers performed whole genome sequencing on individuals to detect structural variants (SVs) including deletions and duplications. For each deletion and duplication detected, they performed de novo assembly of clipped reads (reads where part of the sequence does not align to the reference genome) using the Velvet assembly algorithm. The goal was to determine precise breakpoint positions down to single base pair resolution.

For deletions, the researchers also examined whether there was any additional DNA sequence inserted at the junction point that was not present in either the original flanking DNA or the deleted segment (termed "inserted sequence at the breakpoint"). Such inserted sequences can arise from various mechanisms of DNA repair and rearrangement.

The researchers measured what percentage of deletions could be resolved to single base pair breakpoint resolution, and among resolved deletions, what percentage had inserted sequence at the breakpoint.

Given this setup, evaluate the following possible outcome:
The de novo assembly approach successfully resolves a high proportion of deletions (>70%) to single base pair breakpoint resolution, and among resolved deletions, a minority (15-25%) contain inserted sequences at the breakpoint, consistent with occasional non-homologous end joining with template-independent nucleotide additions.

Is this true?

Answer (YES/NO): NO